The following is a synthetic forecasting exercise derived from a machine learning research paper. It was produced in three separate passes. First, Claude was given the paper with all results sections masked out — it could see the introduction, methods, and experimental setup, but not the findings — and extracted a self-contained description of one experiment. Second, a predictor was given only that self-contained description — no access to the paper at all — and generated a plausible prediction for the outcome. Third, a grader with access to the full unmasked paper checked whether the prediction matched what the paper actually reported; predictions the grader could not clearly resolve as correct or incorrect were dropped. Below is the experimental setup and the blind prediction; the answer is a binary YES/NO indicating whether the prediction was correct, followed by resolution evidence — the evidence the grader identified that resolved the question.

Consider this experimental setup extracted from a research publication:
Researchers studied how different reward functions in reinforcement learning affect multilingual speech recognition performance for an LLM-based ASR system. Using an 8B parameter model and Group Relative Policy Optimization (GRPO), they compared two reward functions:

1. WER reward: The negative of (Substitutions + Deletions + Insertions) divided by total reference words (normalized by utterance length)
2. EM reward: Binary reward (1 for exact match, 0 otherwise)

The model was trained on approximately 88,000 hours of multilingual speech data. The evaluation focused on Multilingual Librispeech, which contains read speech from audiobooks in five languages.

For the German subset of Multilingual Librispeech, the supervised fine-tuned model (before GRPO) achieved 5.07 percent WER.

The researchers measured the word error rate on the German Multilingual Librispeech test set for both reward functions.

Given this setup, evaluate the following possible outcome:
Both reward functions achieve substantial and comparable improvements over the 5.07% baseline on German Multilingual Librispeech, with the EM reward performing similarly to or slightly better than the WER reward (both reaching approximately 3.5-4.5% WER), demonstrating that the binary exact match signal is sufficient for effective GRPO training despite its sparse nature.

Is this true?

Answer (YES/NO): NO